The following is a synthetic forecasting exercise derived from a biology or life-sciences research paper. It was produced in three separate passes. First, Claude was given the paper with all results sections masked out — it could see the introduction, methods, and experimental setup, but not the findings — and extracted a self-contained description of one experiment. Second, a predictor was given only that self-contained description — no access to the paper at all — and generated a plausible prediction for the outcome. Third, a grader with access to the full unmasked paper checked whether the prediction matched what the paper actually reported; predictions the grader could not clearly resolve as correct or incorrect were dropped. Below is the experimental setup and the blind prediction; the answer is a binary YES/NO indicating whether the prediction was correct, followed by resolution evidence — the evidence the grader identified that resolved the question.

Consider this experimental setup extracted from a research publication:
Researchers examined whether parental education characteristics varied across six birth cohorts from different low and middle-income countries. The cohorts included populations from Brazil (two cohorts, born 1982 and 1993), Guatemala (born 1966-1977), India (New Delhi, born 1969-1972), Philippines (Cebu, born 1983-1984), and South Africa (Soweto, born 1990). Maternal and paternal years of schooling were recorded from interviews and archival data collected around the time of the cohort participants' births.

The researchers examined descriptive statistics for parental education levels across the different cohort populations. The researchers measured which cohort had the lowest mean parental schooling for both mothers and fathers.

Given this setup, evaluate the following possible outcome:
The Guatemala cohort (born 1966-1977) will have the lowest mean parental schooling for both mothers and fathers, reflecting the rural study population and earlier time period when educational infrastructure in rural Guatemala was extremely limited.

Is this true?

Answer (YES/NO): YES